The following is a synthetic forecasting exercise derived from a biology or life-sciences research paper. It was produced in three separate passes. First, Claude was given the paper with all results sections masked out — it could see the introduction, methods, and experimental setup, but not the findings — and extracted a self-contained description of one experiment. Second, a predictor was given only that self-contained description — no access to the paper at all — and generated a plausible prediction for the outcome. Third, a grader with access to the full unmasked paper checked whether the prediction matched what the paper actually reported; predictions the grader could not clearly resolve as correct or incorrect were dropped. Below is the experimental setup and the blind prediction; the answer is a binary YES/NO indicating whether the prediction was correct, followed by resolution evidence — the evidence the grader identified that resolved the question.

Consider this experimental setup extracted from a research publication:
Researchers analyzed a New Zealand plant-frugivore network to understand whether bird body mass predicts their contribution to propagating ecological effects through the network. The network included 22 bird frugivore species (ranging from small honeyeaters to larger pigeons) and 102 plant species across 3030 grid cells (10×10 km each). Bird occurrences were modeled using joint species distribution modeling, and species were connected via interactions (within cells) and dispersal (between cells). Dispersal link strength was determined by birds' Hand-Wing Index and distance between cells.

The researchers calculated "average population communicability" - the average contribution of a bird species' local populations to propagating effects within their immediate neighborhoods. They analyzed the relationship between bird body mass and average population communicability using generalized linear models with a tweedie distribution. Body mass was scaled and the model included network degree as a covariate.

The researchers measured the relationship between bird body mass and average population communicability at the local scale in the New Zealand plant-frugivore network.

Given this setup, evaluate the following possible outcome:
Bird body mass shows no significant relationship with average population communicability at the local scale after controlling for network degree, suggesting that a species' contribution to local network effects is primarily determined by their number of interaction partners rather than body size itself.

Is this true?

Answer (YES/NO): YES